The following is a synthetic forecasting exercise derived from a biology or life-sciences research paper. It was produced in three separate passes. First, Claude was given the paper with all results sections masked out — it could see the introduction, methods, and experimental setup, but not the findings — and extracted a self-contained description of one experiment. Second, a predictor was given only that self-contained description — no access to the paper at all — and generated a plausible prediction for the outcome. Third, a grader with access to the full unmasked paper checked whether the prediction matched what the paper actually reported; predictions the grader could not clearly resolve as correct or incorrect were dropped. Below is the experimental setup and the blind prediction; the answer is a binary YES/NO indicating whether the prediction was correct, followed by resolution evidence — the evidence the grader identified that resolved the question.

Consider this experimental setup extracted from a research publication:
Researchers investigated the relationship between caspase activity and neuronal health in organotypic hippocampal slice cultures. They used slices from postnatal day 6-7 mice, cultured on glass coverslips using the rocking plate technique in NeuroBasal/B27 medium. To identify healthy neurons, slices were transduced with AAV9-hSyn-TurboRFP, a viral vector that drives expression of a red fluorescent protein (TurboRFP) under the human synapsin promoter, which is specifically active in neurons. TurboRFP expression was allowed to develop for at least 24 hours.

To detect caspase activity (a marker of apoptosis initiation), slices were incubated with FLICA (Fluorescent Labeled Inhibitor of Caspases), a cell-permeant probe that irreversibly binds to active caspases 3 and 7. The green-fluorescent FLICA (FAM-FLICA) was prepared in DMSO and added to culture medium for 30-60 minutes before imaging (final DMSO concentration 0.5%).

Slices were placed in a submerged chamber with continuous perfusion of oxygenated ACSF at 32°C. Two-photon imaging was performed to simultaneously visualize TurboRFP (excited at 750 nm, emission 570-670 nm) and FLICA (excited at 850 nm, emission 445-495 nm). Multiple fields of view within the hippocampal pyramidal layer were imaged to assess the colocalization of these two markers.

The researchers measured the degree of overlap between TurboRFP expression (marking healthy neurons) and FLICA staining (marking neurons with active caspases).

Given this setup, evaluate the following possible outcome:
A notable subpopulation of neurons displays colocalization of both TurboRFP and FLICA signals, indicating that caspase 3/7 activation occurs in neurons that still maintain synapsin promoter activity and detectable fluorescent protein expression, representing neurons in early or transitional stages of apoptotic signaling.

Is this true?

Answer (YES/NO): NO